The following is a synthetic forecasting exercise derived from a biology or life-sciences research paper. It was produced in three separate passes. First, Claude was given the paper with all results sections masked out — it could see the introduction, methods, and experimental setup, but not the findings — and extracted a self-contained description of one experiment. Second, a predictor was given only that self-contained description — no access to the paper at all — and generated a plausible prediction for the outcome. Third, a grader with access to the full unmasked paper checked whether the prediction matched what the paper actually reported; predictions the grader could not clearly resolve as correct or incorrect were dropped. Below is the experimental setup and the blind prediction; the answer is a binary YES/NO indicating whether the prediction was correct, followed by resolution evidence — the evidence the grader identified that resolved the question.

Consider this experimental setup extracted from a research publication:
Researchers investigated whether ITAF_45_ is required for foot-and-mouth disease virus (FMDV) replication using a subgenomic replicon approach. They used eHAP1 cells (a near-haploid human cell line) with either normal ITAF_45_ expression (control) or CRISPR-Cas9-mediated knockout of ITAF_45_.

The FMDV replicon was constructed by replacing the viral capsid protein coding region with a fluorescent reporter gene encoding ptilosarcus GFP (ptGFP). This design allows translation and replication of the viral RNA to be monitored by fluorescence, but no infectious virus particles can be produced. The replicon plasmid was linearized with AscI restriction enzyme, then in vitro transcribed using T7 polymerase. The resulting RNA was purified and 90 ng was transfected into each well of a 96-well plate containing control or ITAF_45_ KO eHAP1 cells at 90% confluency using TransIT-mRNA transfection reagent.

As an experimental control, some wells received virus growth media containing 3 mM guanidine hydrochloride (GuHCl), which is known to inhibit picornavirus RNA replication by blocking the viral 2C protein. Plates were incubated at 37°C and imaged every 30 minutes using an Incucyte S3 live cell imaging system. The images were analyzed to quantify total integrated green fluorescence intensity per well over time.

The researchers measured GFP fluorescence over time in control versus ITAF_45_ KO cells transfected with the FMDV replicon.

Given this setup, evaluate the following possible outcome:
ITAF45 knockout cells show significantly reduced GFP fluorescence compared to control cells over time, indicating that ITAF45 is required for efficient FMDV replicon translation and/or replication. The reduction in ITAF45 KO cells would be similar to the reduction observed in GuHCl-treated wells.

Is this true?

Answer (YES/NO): YES